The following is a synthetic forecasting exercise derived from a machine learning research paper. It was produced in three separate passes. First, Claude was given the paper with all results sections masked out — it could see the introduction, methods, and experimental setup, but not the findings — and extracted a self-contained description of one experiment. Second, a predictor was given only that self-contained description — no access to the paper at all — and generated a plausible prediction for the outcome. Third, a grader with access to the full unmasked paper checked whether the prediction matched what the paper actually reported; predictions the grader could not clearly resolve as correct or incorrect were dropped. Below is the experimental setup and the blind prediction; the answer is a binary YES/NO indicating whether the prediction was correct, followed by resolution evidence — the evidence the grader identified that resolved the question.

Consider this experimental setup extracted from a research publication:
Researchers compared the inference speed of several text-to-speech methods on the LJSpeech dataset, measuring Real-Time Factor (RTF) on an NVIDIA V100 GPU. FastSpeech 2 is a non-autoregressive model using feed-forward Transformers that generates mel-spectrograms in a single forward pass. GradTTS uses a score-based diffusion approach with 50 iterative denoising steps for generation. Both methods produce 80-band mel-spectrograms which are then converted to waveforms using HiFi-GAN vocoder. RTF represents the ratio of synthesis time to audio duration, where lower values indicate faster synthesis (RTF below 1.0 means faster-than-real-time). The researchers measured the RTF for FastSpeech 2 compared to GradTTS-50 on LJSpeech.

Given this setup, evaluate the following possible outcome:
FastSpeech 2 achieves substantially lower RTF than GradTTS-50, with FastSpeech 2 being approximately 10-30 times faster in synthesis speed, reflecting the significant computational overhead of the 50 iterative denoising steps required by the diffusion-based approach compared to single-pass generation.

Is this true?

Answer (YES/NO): NO